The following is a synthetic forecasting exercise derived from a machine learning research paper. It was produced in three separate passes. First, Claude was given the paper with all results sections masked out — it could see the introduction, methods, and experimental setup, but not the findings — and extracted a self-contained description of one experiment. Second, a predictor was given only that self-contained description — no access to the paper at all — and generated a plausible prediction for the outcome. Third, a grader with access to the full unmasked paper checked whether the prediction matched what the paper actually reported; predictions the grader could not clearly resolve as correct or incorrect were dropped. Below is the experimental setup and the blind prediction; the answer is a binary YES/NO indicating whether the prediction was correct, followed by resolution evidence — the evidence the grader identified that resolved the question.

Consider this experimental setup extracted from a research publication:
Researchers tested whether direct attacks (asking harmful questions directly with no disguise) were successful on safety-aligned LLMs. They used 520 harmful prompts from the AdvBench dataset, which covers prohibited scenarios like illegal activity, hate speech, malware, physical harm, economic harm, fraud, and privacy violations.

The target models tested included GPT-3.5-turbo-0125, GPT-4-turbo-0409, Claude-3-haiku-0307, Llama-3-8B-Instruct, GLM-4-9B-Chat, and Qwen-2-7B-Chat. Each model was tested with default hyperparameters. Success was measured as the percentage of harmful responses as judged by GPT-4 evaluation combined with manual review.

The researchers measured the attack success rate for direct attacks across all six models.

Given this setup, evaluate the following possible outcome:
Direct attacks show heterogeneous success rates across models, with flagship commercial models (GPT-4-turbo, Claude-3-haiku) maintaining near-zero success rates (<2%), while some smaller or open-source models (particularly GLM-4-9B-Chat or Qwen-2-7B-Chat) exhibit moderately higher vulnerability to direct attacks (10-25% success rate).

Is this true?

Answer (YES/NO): NO